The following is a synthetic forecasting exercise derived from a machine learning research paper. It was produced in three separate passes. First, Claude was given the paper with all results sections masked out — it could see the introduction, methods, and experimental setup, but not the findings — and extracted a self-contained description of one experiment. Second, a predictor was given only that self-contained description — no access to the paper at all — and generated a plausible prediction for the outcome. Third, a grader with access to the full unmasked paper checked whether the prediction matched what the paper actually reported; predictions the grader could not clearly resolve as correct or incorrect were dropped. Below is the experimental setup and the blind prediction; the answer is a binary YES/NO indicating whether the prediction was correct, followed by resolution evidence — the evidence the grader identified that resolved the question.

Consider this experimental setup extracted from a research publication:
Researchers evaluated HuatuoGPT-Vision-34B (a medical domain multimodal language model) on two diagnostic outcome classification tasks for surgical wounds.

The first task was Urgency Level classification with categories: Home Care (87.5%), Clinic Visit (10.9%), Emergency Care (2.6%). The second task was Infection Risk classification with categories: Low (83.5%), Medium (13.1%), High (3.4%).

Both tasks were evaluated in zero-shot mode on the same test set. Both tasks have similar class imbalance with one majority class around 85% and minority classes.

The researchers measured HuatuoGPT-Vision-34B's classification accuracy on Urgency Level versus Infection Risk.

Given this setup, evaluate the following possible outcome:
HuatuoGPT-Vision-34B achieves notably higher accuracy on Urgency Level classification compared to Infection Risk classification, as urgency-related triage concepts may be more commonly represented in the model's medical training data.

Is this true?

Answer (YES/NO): YES